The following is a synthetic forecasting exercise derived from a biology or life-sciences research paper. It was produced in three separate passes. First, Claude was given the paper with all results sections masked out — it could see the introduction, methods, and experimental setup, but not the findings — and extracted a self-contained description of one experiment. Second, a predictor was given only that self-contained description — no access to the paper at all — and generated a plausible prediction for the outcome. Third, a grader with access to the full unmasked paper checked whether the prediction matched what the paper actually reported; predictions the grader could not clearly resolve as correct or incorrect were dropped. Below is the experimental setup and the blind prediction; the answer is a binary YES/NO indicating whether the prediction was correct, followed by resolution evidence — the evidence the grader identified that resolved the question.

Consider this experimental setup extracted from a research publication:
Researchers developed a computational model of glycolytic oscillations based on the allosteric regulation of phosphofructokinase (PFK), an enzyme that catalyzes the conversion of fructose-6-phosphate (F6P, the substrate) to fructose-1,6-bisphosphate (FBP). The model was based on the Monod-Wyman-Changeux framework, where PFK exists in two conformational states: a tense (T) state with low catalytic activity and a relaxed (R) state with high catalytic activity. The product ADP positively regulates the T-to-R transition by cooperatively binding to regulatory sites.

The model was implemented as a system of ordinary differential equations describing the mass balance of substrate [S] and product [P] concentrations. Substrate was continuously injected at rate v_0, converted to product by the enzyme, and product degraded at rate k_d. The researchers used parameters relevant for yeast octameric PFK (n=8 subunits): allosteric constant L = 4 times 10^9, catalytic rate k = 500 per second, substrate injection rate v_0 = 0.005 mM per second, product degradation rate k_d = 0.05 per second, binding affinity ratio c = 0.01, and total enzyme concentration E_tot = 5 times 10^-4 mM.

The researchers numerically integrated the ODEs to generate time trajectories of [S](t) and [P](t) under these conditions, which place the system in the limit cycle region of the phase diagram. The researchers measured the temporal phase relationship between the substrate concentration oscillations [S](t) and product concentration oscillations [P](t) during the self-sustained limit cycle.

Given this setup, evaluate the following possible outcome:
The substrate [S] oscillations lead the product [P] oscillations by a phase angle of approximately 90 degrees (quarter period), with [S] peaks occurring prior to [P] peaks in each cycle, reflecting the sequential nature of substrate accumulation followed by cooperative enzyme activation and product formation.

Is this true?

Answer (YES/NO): NO